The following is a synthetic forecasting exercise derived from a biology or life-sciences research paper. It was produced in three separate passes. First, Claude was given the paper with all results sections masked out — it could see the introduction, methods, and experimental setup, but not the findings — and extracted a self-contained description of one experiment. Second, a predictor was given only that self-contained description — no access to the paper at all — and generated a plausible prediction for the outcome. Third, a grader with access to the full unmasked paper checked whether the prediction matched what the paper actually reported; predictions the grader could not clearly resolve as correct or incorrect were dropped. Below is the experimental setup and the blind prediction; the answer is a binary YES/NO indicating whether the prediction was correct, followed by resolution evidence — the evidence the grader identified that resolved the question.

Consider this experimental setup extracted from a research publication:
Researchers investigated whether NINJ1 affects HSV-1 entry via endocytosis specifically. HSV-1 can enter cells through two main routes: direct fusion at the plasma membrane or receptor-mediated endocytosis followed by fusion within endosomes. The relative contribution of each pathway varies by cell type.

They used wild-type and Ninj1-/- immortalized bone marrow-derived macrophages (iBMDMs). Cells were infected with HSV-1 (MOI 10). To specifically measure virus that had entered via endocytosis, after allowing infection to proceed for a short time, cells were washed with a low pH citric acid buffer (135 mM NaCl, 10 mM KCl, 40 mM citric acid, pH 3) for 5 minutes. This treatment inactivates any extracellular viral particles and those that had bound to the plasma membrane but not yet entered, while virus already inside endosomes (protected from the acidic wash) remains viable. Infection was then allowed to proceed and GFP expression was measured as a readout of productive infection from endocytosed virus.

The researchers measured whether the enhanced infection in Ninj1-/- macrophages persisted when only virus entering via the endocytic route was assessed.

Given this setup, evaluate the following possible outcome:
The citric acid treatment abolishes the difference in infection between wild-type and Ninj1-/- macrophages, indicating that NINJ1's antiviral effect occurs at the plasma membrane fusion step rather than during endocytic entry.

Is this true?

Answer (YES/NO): NO